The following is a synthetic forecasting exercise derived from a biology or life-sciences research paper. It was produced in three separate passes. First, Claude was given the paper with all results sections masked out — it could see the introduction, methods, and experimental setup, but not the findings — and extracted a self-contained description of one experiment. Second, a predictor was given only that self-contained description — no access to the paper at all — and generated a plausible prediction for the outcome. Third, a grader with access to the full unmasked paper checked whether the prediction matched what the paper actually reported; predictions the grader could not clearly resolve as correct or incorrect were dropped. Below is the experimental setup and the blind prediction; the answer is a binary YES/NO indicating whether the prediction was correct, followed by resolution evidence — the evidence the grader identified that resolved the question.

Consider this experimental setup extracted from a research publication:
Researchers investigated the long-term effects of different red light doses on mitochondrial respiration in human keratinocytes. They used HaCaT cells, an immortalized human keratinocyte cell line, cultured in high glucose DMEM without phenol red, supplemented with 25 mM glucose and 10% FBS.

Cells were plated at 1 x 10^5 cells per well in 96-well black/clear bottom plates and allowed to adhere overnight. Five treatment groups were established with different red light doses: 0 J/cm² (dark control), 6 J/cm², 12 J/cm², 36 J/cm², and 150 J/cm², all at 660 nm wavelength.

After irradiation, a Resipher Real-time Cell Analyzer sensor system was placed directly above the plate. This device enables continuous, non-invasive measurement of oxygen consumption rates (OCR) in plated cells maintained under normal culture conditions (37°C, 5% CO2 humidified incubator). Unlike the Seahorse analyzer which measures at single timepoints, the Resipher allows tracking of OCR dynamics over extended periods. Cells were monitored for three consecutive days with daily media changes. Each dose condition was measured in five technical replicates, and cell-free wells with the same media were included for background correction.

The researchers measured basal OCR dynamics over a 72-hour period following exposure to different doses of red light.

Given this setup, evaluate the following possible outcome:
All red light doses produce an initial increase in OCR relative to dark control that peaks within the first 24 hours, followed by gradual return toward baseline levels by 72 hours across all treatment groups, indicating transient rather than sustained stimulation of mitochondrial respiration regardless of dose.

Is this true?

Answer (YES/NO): NO